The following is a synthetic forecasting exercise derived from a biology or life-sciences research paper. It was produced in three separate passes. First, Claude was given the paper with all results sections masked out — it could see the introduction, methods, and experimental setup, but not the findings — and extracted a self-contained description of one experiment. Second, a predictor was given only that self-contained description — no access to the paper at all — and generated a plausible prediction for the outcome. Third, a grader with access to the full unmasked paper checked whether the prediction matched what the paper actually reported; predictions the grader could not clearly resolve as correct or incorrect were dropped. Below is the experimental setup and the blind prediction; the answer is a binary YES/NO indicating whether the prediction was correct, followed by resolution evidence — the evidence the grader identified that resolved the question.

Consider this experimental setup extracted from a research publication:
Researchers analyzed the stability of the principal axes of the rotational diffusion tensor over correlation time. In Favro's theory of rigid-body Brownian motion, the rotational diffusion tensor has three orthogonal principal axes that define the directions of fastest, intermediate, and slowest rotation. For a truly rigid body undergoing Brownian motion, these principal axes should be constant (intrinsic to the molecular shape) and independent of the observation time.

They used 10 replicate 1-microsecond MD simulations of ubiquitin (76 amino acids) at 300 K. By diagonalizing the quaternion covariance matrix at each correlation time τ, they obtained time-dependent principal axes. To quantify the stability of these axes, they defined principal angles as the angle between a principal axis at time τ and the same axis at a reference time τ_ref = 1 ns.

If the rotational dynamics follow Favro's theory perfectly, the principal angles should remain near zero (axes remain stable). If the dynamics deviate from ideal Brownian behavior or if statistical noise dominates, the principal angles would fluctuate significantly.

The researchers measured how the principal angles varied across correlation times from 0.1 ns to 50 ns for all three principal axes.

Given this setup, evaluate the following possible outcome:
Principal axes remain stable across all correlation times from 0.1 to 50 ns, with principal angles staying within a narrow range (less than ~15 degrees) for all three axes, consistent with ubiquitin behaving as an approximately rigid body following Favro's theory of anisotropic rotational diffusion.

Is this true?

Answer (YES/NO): NO